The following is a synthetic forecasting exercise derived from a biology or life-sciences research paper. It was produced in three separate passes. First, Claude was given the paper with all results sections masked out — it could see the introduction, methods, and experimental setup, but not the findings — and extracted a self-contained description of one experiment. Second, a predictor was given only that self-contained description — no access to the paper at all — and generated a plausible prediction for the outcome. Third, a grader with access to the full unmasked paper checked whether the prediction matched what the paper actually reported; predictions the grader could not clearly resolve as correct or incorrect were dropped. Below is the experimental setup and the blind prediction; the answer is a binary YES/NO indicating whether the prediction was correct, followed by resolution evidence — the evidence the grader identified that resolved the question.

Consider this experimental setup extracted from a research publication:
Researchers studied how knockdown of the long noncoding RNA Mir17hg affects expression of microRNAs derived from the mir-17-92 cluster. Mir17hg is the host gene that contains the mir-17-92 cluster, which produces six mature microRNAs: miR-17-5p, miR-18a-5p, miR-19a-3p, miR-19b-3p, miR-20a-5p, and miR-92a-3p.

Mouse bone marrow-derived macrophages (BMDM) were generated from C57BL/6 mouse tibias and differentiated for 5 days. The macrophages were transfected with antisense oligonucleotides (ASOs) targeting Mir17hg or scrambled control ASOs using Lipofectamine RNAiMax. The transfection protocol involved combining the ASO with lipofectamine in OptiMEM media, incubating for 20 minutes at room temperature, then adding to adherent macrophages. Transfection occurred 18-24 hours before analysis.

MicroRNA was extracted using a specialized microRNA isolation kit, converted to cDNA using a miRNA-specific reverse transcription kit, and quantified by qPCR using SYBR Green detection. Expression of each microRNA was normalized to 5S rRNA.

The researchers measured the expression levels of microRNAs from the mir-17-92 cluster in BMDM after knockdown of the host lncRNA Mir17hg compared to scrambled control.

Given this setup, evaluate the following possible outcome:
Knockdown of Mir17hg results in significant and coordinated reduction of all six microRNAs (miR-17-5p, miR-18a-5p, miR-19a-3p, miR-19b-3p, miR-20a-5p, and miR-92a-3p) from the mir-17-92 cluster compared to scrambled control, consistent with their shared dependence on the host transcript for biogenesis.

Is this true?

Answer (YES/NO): NO